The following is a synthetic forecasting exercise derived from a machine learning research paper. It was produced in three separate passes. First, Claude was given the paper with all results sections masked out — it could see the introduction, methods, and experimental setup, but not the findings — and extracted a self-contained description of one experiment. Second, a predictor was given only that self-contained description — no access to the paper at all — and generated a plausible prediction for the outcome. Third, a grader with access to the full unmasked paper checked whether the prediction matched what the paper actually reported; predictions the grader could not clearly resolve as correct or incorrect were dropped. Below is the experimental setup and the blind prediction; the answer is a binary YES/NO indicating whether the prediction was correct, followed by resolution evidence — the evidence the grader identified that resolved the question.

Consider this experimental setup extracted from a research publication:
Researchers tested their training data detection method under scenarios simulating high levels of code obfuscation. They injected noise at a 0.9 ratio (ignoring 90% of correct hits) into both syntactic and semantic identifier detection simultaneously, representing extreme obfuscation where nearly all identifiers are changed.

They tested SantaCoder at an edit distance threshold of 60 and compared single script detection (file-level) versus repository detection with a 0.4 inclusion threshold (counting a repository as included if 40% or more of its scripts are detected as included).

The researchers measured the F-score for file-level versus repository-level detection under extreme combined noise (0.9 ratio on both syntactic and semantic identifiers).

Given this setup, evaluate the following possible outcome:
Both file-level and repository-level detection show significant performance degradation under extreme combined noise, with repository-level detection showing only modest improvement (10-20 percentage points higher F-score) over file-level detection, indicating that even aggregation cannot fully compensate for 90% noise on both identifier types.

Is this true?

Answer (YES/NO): NO